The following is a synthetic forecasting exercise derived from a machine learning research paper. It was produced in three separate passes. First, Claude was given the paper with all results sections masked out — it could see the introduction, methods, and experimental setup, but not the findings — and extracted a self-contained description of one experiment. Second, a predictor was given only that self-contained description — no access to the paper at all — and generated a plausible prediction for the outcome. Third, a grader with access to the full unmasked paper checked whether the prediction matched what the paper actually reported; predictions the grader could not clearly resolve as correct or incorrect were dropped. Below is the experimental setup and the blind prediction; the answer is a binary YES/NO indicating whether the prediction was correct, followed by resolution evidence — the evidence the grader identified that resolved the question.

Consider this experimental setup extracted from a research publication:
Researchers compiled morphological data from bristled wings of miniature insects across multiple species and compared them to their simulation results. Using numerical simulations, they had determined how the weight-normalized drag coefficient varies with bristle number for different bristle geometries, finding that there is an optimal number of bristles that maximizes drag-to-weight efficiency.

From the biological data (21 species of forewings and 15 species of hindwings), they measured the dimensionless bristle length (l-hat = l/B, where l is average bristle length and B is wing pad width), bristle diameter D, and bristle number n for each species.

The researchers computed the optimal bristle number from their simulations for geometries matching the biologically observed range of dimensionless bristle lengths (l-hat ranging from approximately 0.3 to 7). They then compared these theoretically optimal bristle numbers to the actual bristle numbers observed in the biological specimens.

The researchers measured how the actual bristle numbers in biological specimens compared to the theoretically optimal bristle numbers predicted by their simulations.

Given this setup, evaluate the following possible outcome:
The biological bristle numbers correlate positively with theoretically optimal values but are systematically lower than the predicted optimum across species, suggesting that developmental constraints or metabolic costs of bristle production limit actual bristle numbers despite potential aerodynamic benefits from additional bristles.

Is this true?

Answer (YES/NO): NO